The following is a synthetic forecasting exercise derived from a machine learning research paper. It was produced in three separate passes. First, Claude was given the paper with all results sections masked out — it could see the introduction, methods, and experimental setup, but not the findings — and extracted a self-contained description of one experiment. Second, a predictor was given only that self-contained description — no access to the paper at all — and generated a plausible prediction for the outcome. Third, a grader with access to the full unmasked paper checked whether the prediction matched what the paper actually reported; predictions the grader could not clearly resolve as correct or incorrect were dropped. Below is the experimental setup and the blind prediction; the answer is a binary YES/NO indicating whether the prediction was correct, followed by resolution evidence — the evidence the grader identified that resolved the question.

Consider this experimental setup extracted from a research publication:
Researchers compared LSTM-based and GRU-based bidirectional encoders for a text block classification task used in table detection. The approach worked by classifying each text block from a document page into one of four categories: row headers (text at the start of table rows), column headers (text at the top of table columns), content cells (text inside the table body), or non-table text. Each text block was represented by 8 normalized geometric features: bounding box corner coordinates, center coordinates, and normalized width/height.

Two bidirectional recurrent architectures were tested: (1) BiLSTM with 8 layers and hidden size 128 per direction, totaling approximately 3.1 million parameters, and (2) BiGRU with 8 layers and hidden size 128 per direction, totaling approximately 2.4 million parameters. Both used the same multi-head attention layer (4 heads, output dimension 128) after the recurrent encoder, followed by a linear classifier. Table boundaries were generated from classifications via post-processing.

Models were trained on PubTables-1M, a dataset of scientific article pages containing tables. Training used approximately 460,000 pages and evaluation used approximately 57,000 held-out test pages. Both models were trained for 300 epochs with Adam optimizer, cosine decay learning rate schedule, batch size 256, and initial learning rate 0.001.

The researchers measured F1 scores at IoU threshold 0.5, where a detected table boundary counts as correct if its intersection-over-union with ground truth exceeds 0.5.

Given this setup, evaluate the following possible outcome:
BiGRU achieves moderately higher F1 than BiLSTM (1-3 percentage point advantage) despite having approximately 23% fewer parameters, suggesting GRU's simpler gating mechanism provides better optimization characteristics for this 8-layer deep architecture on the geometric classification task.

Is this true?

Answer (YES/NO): NO